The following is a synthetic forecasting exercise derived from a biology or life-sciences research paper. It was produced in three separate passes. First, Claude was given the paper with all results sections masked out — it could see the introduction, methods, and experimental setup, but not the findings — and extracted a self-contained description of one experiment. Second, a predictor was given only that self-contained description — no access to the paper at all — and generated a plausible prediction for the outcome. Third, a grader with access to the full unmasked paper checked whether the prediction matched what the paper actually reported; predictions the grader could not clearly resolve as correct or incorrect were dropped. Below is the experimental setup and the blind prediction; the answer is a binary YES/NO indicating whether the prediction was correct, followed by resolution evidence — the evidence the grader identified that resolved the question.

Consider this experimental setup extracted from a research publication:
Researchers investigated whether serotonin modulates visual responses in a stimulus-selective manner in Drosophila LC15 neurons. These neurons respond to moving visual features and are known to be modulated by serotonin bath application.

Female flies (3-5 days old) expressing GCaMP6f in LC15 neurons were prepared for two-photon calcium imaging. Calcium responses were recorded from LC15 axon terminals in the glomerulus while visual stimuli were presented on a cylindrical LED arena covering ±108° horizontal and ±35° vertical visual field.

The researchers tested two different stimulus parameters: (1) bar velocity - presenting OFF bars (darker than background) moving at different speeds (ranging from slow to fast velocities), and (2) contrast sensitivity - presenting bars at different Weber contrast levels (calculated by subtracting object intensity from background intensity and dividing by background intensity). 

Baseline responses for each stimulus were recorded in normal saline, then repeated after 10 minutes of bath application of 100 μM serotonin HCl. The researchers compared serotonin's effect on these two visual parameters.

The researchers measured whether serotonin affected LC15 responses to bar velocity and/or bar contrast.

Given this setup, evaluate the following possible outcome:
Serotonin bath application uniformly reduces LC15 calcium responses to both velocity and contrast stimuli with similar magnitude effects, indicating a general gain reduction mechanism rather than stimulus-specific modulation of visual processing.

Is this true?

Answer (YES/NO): NO